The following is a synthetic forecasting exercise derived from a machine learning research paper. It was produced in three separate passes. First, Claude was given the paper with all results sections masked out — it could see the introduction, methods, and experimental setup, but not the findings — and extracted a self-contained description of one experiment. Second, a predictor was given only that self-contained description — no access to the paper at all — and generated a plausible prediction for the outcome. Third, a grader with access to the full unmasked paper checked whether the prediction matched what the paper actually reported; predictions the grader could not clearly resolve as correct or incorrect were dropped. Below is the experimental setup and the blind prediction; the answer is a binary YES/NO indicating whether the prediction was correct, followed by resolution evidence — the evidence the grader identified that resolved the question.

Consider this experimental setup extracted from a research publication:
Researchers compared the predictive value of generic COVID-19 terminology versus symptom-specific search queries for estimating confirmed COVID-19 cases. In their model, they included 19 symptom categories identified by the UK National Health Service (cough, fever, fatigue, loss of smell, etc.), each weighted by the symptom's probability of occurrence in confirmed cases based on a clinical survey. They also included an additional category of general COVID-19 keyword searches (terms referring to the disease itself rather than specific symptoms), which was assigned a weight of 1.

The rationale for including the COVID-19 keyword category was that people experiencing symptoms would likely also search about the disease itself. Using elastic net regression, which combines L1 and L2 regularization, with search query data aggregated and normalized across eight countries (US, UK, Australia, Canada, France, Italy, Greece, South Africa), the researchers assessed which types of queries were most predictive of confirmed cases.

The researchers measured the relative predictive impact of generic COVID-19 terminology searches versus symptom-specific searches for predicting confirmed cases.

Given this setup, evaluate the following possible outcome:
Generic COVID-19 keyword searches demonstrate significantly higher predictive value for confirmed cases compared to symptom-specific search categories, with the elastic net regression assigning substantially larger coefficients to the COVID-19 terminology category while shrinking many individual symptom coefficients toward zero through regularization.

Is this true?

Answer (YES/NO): YES